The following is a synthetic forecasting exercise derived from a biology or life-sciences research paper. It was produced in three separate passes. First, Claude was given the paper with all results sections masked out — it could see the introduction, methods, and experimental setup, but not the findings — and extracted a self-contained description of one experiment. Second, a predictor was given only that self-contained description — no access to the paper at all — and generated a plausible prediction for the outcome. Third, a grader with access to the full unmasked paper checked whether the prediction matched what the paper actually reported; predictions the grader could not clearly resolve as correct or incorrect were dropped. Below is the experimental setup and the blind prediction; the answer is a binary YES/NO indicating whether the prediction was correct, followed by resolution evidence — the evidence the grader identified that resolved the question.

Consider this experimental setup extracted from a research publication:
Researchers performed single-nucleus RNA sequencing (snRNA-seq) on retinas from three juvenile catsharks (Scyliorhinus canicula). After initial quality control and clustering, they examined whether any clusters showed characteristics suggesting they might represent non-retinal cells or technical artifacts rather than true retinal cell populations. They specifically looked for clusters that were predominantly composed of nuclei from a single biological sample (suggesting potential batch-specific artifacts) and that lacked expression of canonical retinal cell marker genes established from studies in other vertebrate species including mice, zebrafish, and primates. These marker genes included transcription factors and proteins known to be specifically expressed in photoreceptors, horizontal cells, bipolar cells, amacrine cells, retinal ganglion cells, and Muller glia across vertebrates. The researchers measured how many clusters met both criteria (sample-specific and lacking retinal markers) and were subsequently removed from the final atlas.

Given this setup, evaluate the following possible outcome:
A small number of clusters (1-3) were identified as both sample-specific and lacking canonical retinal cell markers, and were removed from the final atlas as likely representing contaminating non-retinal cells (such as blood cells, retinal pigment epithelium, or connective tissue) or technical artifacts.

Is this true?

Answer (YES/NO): YES